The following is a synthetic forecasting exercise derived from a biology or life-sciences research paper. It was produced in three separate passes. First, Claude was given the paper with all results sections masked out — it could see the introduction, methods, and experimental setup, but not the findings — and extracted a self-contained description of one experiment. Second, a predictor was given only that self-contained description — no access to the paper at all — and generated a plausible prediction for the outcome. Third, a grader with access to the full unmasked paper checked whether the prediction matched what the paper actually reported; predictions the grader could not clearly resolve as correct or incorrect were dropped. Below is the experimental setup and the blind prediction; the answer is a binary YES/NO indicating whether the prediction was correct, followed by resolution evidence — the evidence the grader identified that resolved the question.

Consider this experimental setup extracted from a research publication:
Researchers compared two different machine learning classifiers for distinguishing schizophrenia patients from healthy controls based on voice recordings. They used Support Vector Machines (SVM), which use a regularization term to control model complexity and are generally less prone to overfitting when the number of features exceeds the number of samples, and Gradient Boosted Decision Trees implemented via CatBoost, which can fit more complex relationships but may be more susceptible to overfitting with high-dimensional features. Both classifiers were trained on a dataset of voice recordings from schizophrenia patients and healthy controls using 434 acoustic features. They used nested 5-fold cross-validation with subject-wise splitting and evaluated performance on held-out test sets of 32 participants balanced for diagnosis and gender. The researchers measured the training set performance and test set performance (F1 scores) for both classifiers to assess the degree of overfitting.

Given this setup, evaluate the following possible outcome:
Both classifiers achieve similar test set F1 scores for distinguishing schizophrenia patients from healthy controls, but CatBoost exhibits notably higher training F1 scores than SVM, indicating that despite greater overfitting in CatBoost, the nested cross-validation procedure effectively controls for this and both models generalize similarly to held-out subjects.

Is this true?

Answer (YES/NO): NO